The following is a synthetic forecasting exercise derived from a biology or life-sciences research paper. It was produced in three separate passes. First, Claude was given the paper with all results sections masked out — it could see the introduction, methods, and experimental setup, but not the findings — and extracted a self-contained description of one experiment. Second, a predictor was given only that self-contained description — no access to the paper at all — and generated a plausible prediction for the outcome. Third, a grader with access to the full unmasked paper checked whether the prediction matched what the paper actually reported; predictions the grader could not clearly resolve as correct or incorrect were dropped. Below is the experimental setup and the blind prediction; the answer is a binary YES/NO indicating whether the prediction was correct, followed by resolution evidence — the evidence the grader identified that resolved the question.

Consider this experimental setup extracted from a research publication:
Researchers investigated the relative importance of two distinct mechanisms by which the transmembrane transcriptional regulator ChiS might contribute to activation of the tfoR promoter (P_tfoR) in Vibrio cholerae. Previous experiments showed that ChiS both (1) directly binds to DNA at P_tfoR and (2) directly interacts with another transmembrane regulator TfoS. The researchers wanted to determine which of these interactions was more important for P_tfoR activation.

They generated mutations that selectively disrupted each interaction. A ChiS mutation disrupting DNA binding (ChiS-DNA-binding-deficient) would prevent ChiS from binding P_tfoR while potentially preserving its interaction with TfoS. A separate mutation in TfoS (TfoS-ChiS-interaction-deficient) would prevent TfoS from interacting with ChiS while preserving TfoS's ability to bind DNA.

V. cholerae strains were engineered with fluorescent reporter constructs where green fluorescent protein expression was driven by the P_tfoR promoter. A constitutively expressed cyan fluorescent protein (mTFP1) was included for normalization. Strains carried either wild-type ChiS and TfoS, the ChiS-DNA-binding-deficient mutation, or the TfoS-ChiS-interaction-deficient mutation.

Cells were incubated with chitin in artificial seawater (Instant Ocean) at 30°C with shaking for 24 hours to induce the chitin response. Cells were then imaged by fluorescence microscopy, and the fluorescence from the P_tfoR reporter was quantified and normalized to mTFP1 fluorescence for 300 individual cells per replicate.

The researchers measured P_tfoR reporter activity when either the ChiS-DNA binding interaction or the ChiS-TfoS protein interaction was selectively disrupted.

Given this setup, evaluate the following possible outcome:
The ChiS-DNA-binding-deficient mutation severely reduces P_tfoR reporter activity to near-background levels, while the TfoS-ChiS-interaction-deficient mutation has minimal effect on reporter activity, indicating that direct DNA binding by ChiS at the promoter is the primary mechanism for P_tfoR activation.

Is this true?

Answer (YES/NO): NO